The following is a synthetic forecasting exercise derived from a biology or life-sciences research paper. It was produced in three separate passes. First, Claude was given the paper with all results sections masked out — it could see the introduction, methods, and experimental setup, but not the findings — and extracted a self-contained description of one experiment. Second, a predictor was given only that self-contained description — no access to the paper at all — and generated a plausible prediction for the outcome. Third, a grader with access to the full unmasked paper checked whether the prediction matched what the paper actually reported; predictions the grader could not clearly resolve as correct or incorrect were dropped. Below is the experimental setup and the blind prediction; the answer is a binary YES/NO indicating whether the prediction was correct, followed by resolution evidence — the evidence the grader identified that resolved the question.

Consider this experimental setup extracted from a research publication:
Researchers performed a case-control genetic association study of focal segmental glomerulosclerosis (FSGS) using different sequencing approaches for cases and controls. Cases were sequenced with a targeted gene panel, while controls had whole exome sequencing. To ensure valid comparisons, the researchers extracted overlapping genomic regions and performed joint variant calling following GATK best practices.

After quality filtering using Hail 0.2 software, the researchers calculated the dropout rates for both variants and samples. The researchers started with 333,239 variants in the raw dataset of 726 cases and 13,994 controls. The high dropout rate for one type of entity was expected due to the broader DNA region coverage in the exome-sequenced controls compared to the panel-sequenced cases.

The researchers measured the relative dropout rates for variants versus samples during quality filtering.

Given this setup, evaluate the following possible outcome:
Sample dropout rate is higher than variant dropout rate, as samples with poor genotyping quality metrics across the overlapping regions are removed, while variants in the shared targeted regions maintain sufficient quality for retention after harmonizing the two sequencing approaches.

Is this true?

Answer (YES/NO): NO